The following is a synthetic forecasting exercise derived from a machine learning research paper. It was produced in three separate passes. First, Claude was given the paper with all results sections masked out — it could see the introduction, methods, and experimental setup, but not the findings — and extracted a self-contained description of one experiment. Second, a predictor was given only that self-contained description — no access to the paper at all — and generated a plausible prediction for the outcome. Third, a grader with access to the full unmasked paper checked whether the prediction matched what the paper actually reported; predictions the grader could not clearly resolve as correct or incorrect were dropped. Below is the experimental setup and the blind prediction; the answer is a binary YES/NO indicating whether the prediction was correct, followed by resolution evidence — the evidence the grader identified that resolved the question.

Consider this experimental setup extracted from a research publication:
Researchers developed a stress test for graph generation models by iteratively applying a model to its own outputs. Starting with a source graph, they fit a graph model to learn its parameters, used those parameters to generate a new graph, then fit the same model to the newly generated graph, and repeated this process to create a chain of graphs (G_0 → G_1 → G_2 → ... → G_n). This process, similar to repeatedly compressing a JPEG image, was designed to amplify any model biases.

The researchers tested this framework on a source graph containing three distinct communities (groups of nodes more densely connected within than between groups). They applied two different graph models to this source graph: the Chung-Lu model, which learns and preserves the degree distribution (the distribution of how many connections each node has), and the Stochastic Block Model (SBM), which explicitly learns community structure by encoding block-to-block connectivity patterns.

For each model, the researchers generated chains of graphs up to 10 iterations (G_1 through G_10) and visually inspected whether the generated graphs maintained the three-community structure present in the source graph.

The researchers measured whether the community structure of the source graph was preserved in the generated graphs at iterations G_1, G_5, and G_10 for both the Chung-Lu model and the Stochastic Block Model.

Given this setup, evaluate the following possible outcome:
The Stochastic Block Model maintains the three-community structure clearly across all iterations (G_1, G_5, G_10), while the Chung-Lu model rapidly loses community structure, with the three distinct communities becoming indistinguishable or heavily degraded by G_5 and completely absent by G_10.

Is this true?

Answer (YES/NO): NO